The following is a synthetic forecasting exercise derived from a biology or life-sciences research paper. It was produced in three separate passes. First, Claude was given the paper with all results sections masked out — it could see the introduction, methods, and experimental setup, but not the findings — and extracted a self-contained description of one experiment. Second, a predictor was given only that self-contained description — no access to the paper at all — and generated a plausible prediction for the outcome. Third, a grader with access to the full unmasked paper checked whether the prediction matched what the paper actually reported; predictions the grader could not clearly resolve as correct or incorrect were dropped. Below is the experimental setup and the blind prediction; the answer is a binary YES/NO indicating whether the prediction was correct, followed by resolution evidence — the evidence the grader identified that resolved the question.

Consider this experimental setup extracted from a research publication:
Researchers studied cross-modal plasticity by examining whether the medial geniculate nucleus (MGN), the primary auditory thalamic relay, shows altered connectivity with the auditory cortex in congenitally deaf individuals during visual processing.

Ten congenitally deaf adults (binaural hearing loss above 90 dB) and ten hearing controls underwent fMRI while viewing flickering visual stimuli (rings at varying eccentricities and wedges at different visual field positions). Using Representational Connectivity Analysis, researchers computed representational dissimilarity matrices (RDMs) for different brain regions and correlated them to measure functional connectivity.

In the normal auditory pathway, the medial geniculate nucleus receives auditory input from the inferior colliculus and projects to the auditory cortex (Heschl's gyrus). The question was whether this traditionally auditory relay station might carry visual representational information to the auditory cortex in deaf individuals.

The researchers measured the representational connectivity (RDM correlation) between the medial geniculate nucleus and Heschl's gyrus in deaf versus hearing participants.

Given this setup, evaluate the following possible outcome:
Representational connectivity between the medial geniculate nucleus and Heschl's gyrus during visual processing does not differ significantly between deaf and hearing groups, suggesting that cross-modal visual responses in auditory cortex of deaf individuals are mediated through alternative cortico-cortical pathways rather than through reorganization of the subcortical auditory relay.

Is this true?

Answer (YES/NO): YES